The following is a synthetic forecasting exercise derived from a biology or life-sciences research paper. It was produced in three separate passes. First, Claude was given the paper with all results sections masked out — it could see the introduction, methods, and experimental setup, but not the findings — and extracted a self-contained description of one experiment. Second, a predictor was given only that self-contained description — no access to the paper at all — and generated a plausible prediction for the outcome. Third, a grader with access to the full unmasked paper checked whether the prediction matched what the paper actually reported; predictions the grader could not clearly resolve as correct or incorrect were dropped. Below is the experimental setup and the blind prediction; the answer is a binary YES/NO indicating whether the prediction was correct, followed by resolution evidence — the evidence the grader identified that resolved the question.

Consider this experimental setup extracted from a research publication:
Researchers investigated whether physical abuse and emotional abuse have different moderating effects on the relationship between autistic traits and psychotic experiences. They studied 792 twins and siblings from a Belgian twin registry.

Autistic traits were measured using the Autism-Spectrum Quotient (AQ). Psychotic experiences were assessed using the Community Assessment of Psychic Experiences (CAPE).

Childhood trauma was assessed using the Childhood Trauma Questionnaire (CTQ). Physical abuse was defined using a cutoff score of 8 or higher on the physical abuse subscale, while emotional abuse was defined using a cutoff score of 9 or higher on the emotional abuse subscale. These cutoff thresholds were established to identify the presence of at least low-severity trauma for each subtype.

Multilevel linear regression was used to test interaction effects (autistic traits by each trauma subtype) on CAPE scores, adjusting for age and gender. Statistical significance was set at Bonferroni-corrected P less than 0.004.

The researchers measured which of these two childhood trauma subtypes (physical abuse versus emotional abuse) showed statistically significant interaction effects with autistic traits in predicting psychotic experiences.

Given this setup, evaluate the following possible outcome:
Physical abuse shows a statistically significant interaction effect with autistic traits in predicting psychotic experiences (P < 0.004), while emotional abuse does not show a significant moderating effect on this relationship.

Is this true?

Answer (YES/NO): NO